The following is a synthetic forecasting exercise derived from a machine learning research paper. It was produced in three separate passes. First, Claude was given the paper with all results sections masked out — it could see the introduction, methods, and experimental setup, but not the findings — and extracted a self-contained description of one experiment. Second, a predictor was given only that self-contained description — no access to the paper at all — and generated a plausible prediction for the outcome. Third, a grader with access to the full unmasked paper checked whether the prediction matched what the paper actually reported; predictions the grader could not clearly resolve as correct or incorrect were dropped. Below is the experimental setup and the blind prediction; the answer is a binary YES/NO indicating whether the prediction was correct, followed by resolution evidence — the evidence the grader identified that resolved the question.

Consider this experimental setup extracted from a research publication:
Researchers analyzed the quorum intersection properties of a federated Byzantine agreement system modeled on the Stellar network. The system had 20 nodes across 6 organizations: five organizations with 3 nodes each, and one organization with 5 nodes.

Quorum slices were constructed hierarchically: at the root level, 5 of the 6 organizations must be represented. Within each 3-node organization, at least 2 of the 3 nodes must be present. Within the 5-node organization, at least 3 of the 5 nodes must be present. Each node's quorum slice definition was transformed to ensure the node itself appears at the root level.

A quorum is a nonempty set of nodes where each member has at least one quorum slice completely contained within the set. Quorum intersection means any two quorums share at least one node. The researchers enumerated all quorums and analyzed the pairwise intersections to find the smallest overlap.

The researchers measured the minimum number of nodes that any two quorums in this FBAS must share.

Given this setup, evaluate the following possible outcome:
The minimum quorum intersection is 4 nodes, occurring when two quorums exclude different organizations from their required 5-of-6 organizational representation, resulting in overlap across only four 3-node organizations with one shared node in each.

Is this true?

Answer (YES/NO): YES